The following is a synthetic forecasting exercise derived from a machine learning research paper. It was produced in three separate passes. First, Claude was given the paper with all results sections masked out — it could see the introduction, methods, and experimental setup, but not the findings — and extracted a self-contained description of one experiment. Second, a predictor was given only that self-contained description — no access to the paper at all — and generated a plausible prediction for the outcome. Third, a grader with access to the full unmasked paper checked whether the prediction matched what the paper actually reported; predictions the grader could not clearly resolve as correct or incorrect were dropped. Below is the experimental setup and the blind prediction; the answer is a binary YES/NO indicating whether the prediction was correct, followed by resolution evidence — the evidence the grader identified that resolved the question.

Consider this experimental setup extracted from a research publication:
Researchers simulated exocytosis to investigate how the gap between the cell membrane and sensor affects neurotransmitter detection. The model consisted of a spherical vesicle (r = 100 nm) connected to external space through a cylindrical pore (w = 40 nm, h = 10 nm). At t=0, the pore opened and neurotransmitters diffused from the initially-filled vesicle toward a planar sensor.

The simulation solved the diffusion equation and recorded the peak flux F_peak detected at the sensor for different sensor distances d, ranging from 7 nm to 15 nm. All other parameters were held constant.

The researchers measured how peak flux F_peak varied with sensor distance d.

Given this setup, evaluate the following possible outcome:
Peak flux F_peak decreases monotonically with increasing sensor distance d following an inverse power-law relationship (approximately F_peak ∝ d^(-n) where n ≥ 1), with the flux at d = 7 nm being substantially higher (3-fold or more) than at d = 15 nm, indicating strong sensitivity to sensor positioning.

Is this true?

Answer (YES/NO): NO